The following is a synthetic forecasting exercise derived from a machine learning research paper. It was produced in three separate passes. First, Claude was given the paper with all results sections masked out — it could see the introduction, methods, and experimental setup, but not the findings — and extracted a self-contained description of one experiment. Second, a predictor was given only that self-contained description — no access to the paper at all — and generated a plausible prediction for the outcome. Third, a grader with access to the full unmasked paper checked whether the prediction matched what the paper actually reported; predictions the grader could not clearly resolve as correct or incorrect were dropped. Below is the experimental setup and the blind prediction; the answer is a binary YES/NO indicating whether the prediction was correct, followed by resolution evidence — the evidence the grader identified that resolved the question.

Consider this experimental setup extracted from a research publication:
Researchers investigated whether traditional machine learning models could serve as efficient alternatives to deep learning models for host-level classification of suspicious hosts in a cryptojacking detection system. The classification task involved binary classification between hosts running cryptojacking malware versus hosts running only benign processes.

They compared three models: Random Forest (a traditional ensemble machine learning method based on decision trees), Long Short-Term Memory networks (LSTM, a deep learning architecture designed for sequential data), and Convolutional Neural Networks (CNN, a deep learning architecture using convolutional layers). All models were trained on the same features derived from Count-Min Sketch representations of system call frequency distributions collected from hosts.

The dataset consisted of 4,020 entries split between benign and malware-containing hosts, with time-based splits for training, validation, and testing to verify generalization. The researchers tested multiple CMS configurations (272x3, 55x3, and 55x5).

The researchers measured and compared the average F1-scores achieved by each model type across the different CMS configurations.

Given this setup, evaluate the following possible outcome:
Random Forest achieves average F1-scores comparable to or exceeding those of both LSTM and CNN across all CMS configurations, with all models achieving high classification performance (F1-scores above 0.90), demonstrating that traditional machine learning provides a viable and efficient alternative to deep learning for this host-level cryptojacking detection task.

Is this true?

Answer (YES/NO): NO